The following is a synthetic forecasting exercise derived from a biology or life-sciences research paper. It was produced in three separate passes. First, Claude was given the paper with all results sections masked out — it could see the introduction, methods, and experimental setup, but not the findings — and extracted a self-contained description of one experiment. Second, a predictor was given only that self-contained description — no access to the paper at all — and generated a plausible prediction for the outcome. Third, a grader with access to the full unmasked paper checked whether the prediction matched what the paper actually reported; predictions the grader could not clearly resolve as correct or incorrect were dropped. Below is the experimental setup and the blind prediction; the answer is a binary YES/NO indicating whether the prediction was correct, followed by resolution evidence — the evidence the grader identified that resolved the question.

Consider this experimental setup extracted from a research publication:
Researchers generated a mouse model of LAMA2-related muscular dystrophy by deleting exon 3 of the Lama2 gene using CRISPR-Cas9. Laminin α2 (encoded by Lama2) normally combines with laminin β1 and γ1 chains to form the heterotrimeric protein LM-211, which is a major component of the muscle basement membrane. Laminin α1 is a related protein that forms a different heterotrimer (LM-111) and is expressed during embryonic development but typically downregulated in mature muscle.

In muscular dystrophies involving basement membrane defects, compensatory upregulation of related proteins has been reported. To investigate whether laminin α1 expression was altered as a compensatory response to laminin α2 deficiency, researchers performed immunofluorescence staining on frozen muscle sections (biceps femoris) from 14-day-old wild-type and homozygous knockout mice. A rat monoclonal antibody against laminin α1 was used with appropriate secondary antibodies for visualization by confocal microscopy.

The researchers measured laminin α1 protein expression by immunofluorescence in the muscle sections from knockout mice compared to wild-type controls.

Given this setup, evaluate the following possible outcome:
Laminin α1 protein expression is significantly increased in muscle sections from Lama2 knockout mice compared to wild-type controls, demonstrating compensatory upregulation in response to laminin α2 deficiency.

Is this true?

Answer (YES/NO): YES